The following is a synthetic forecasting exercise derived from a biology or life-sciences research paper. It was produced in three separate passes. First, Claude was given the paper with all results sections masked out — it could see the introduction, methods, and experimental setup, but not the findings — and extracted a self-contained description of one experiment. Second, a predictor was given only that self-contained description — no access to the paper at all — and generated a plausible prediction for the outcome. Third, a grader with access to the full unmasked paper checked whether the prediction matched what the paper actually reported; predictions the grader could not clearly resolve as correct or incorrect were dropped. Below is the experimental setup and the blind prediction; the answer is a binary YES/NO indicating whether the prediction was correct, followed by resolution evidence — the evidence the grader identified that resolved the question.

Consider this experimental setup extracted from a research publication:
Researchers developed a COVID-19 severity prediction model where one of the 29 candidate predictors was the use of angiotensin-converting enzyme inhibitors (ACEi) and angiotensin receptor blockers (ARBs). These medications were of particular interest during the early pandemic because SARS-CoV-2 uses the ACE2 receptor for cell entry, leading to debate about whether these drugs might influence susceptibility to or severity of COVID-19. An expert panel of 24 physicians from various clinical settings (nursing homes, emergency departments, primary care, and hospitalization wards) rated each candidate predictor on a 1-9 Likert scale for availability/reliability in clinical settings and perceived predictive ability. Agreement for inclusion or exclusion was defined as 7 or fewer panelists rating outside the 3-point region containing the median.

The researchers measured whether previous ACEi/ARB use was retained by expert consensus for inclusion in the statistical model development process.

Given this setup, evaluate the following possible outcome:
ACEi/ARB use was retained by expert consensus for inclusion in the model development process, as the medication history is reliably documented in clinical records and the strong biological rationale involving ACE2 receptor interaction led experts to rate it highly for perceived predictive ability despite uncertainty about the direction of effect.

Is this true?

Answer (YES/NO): NO